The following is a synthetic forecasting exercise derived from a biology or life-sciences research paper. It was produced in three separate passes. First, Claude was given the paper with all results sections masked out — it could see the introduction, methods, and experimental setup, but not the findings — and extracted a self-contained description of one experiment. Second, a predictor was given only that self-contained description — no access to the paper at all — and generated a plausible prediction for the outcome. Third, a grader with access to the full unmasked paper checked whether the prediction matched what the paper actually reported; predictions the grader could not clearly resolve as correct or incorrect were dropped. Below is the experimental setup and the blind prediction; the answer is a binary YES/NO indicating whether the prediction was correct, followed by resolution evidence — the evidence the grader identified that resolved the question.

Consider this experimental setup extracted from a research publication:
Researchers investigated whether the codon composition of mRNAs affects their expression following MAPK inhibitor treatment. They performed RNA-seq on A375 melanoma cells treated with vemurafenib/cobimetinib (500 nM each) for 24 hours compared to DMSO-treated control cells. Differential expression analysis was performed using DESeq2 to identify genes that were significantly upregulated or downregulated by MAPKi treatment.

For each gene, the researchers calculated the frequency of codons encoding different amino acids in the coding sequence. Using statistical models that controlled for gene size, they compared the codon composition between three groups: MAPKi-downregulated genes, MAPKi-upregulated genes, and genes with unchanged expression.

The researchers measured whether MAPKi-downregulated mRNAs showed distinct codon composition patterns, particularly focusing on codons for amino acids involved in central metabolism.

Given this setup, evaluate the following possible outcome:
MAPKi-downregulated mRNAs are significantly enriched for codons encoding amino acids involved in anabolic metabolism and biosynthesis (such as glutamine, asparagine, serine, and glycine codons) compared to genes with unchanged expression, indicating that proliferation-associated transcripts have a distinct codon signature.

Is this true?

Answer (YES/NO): NO